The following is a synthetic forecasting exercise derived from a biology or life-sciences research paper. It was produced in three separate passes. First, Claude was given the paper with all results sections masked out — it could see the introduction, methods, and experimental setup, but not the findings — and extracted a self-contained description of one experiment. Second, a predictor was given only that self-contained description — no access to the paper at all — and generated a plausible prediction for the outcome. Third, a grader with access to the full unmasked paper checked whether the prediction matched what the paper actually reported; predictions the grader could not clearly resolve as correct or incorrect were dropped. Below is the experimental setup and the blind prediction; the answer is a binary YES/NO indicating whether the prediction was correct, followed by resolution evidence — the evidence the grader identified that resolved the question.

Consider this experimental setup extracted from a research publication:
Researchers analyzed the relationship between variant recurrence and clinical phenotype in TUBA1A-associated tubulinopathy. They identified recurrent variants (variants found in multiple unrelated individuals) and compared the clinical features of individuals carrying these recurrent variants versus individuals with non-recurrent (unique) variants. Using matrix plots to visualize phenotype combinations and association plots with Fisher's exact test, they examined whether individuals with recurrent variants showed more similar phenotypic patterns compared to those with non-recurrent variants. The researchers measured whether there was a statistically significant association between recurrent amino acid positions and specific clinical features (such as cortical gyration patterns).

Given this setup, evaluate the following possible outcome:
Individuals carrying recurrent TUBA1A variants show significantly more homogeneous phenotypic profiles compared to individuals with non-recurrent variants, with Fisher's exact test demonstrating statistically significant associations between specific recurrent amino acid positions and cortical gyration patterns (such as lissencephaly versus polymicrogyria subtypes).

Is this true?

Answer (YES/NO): YES